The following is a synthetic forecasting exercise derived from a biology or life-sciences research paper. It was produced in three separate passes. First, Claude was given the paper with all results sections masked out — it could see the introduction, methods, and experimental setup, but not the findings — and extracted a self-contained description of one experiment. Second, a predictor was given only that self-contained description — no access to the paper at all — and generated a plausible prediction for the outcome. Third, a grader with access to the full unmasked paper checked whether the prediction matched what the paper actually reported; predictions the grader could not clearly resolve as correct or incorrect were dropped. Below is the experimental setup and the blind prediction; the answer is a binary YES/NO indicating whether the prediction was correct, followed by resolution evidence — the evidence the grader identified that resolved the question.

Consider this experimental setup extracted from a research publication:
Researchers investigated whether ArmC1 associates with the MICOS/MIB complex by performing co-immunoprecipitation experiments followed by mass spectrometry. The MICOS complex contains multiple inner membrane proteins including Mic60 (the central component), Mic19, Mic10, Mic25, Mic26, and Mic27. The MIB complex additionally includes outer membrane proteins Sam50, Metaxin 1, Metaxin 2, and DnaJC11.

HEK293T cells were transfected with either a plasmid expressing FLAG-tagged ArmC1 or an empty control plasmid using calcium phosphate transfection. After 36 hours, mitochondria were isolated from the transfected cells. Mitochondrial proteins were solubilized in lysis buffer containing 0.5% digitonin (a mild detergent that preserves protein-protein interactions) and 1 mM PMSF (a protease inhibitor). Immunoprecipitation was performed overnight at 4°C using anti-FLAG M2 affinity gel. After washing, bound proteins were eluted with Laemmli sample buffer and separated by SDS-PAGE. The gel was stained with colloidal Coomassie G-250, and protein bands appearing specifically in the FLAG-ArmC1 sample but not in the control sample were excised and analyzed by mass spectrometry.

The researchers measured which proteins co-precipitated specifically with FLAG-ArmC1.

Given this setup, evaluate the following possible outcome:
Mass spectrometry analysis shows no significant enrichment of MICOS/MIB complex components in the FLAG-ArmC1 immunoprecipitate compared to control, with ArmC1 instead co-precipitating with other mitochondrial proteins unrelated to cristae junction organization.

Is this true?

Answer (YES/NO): NO